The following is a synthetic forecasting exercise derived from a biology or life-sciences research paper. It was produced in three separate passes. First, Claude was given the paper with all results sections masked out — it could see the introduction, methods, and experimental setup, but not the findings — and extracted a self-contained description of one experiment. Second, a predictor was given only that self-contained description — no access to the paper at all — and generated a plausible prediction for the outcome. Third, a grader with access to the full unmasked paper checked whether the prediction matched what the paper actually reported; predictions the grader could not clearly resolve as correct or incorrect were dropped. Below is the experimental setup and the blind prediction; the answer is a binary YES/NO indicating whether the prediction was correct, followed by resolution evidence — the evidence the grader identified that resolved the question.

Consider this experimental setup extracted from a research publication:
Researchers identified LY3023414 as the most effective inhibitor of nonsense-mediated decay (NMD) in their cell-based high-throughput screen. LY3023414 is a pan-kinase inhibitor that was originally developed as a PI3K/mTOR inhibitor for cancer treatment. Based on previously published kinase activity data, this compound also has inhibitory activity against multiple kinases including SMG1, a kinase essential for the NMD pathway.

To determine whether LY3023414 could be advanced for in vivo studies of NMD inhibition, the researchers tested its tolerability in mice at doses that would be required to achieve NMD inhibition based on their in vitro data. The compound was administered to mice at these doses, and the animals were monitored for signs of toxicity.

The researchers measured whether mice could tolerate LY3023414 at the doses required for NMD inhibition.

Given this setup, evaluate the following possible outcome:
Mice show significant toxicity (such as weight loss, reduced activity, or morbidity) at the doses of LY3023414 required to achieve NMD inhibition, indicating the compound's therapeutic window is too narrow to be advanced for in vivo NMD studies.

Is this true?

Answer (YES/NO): YES